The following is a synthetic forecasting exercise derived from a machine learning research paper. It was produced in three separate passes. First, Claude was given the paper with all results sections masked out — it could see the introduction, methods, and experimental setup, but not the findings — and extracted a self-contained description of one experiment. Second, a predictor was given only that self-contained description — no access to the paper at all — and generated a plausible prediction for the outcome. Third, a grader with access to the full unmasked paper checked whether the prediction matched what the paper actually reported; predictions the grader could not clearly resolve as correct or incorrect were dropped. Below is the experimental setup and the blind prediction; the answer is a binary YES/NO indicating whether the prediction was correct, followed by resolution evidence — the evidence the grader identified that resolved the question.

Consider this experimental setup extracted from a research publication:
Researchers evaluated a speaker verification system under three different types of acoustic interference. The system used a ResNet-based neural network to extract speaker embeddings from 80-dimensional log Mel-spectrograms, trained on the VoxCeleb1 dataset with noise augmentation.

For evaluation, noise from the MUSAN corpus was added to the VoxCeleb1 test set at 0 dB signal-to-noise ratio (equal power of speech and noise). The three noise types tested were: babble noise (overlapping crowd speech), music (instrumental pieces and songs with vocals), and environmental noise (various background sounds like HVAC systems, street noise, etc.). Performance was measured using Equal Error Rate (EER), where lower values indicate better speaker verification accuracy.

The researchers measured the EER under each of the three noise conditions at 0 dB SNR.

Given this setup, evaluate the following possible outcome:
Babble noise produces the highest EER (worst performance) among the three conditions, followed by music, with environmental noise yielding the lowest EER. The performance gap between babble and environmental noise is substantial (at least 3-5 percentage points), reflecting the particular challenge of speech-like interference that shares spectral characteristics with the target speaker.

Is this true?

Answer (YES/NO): NO